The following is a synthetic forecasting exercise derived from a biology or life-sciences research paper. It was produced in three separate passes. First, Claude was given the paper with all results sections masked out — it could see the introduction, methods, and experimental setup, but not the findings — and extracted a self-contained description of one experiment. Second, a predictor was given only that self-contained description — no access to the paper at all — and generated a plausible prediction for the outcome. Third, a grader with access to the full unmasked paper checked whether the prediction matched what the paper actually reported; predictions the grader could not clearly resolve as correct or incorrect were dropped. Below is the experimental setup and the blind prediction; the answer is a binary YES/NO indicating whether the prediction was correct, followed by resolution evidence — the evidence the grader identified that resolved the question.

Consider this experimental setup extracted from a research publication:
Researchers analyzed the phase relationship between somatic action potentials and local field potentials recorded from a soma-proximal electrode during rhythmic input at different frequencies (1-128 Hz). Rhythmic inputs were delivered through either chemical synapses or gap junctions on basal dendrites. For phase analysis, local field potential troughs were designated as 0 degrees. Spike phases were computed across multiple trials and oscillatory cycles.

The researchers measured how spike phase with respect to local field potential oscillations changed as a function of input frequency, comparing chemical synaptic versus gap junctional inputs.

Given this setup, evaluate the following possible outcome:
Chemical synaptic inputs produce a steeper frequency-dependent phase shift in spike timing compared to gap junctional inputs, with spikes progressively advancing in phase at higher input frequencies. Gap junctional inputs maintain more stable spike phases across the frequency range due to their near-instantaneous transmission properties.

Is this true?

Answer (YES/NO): NO